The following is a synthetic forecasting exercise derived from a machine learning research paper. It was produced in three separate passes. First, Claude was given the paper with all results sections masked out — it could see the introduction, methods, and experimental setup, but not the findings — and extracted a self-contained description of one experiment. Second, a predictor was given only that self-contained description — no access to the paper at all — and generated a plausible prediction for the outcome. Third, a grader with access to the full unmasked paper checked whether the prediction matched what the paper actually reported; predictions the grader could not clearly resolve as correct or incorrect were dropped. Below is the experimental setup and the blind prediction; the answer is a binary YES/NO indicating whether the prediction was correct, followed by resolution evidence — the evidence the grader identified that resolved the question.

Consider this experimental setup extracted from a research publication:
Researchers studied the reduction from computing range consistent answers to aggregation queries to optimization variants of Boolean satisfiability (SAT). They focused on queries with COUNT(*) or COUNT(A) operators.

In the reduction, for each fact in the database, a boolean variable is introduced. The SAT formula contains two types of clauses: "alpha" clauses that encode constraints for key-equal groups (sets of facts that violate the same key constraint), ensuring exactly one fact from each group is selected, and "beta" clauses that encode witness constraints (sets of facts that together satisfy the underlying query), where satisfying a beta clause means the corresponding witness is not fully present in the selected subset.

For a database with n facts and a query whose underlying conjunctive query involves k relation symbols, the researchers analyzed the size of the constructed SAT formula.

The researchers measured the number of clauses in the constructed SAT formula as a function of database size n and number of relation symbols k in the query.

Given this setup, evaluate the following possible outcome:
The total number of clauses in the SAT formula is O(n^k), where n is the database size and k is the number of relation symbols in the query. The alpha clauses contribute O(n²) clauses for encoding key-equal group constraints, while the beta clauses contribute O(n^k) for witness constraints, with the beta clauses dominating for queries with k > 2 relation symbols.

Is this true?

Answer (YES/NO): NO